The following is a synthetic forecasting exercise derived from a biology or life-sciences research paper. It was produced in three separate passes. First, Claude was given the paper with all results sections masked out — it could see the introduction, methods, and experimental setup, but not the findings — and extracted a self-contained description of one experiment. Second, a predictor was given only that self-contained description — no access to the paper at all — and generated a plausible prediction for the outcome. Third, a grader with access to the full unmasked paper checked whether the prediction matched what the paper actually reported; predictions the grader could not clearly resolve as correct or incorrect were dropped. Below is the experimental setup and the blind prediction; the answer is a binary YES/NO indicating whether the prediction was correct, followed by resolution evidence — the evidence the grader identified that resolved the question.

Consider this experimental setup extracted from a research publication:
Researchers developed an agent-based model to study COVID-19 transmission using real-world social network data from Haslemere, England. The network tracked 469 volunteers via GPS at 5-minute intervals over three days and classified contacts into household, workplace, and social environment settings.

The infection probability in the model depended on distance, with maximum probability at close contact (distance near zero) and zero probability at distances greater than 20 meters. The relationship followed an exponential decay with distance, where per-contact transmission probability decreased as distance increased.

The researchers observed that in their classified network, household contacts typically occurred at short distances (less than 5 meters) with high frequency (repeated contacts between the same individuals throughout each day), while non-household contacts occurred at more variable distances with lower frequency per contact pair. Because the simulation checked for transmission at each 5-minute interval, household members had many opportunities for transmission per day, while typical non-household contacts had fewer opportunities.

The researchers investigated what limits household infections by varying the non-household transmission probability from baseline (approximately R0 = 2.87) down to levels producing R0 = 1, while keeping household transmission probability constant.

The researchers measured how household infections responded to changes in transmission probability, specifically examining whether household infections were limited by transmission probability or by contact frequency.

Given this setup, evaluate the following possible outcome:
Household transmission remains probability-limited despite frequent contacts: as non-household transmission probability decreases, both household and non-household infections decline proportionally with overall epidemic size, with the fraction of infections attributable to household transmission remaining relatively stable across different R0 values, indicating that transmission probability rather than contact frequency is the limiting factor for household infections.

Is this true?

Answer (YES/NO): NO